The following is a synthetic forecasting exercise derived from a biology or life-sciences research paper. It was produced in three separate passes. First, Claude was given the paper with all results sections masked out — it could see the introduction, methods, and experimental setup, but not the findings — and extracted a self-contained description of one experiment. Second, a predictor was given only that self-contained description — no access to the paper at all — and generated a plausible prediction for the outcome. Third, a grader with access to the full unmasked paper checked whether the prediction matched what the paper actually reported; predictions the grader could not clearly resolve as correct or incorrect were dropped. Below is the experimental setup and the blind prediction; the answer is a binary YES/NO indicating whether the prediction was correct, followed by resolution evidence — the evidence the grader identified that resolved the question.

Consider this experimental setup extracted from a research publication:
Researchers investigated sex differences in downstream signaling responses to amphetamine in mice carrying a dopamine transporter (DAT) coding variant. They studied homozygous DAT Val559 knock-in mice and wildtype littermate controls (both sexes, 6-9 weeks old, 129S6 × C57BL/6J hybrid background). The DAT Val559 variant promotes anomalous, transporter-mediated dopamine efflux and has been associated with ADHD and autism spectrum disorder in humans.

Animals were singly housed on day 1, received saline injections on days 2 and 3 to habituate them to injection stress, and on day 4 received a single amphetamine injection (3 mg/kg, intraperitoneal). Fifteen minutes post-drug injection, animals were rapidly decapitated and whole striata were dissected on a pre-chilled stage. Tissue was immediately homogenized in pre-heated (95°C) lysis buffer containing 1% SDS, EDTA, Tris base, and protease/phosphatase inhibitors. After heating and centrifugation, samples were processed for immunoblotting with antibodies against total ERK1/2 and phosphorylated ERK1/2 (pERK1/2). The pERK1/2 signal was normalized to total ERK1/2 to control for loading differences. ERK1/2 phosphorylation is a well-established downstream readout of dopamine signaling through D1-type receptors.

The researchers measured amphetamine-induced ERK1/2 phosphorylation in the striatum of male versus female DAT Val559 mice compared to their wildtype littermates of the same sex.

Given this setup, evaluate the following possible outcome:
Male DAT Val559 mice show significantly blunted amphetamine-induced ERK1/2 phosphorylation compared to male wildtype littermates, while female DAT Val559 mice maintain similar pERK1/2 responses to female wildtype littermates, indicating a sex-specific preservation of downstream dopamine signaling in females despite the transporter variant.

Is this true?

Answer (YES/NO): YES